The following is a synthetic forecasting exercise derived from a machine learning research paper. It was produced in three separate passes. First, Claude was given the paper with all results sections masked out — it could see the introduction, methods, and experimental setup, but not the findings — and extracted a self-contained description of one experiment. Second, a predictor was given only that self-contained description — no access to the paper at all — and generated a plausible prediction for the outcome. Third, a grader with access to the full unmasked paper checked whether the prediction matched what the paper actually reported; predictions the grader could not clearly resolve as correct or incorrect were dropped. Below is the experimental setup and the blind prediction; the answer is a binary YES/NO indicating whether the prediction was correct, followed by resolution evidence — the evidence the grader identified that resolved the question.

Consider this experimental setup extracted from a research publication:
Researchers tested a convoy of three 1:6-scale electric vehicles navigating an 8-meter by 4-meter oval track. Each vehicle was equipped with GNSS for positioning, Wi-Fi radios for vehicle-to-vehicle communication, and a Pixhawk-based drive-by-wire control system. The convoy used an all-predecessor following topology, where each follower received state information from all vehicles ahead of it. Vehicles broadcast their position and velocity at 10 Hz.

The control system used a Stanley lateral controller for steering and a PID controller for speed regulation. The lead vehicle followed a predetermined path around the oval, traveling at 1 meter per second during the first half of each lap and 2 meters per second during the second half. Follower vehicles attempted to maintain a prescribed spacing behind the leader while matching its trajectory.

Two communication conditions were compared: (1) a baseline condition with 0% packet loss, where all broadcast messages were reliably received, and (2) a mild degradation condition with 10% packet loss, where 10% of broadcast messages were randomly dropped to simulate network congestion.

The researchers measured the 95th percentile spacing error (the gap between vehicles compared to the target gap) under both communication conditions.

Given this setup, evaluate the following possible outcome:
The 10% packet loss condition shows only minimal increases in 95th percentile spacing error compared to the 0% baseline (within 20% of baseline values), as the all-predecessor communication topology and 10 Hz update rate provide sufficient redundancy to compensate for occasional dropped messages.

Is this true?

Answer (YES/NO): NO